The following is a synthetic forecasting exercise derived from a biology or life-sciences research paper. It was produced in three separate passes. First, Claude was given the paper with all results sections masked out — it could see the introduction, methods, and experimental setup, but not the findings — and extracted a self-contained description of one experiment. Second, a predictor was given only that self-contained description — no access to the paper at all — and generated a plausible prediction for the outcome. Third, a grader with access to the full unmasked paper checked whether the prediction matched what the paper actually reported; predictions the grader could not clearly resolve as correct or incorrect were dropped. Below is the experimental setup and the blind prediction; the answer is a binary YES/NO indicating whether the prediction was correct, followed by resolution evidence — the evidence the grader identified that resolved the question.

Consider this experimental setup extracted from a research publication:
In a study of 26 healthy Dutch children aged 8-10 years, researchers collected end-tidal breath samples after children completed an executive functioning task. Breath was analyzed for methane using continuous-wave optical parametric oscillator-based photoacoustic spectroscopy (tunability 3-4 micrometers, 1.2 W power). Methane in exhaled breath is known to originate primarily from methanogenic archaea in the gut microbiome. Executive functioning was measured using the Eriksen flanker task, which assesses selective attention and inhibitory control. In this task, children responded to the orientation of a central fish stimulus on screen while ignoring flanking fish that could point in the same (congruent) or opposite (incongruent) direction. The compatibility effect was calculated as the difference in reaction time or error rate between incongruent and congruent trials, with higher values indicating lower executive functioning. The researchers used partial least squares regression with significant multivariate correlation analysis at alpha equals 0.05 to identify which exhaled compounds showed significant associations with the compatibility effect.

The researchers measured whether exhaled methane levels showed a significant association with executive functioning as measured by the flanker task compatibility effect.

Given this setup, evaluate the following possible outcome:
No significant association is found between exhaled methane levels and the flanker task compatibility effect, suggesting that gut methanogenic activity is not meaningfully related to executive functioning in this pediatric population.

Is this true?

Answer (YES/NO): NO